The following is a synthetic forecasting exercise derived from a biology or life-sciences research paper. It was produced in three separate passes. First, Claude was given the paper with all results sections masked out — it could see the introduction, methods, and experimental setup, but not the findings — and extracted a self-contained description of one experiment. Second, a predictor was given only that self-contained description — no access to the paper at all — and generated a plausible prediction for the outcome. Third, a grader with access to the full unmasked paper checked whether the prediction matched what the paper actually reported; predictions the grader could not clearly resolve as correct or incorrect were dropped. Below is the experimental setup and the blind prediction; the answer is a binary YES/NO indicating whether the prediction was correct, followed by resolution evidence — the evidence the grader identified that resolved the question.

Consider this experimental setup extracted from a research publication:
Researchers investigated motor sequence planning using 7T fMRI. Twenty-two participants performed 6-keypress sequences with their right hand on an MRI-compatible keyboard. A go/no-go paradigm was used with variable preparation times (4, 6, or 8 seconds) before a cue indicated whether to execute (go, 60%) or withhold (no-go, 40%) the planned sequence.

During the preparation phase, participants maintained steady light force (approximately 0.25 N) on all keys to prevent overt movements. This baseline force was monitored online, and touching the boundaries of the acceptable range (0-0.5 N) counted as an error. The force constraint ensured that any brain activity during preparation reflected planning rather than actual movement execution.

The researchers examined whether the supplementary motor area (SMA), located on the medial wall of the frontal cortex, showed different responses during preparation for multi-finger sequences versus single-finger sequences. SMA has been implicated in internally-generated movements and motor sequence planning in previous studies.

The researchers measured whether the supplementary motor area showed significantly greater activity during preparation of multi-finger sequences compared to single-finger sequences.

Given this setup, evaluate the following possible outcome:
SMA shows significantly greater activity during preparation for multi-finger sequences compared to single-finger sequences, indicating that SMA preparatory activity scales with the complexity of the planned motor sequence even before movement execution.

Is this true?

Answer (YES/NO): YES